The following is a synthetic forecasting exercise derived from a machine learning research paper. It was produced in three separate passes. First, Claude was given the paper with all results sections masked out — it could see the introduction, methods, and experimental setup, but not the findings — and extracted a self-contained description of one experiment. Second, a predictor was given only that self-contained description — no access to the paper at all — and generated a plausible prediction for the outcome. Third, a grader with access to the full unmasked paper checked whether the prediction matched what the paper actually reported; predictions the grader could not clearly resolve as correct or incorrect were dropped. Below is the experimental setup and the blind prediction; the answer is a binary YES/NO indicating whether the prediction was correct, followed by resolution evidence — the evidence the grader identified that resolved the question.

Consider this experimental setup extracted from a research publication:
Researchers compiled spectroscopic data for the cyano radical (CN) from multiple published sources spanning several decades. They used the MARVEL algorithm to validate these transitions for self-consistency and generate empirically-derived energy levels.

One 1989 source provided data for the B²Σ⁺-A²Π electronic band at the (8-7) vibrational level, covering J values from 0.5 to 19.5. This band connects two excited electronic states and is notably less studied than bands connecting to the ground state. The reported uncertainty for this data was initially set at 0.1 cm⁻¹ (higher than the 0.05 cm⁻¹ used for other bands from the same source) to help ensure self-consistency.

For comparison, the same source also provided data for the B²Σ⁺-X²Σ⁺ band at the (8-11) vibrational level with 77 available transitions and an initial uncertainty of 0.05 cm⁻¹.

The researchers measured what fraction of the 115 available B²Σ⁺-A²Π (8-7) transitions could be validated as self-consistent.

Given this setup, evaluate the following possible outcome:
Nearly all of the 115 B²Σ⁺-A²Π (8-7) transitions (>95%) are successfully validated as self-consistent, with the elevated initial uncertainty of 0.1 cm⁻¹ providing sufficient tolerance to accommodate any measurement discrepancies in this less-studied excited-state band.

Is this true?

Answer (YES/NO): NO